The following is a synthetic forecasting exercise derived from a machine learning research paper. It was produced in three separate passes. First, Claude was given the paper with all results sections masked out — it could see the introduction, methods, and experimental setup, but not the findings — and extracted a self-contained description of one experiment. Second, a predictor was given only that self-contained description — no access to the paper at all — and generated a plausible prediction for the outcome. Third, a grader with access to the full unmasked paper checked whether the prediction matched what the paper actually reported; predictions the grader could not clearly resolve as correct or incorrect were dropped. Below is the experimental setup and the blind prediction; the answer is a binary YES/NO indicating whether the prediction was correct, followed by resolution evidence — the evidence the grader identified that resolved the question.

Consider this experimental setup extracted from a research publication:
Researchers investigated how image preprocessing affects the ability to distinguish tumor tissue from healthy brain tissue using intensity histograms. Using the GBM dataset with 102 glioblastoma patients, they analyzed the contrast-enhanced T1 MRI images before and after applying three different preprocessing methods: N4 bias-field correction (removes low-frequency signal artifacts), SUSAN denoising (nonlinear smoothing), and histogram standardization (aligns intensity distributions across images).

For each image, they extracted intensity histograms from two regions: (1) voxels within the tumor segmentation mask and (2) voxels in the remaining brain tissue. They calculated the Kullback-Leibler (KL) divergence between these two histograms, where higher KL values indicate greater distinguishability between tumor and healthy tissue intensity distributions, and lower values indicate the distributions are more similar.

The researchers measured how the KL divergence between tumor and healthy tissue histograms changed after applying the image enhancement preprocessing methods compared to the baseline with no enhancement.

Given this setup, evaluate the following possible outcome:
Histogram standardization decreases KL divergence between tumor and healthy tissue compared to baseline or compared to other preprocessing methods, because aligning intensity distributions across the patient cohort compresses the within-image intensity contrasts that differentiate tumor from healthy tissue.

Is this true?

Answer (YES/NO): YES